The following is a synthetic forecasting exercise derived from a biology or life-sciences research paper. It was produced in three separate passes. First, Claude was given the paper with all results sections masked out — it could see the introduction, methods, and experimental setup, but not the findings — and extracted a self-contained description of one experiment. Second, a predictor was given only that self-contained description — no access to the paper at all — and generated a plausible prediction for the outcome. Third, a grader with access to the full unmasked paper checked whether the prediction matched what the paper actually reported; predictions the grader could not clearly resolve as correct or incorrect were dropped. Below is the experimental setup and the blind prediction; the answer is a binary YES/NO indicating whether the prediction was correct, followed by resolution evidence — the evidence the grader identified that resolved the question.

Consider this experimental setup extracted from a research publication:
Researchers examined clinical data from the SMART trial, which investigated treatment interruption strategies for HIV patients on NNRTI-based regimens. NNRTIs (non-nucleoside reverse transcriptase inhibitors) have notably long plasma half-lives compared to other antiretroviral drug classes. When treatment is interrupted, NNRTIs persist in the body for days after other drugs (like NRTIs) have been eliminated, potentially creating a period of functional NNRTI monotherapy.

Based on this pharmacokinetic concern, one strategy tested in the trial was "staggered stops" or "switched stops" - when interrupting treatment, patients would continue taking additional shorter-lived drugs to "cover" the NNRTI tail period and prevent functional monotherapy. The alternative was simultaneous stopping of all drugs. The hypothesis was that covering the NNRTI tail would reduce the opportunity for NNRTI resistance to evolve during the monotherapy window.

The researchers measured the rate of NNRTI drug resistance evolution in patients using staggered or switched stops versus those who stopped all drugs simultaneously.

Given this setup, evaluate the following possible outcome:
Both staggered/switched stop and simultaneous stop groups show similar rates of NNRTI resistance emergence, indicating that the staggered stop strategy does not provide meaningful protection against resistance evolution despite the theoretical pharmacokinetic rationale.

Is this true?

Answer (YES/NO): YES